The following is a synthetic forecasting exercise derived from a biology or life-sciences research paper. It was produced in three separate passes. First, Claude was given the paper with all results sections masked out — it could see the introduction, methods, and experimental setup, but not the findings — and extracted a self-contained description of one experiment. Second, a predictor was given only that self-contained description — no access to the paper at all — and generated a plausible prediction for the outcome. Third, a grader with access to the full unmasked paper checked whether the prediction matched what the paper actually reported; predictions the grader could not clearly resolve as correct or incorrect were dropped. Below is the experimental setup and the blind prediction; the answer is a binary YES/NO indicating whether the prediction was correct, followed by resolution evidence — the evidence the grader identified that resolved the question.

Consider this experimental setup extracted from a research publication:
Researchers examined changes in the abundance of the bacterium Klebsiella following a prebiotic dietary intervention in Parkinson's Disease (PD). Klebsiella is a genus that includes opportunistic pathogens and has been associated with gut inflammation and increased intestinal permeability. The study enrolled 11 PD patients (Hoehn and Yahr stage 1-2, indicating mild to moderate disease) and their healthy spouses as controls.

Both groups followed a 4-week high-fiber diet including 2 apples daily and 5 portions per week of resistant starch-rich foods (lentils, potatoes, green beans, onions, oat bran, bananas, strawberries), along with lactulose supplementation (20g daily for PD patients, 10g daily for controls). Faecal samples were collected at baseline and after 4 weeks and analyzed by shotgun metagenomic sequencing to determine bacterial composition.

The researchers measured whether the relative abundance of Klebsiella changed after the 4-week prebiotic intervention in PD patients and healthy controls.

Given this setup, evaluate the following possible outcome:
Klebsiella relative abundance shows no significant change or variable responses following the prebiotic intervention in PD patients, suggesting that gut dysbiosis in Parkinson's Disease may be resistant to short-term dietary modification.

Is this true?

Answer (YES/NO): YES